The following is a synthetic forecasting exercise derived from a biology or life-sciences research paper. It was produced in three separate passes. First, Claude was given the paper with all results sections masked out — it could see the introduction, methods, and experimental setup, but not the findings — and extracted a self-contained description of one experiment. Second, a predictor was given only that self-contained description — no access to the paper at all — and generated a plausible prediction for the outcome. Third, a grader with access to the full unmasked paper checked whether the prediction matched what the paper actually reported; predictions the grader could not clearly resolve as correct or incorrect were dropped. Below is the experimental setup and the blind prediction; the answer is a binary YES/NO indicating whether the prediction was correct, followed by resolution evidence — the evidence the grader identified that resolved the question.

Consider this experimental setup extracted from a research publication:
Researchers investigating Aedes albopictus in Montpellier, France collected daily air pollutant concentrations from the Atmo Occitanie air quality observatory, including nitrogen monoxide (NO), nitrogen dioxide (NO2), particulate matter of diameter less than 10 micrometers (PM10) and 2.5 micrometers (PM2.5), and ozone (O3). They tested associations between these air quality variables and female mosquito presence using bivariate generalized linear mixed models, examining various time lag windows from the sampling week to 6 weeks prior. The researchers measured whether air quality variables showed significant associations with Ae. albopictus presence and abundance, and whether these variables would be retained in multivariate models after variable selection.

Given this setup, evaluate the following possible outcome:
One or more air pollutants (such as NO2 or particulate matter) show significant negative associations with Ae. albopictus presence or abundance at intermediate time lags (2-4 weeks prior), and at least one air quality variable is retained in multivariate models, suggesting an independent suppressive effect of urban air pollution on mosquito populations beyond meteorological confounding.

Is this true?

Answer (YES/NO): NO